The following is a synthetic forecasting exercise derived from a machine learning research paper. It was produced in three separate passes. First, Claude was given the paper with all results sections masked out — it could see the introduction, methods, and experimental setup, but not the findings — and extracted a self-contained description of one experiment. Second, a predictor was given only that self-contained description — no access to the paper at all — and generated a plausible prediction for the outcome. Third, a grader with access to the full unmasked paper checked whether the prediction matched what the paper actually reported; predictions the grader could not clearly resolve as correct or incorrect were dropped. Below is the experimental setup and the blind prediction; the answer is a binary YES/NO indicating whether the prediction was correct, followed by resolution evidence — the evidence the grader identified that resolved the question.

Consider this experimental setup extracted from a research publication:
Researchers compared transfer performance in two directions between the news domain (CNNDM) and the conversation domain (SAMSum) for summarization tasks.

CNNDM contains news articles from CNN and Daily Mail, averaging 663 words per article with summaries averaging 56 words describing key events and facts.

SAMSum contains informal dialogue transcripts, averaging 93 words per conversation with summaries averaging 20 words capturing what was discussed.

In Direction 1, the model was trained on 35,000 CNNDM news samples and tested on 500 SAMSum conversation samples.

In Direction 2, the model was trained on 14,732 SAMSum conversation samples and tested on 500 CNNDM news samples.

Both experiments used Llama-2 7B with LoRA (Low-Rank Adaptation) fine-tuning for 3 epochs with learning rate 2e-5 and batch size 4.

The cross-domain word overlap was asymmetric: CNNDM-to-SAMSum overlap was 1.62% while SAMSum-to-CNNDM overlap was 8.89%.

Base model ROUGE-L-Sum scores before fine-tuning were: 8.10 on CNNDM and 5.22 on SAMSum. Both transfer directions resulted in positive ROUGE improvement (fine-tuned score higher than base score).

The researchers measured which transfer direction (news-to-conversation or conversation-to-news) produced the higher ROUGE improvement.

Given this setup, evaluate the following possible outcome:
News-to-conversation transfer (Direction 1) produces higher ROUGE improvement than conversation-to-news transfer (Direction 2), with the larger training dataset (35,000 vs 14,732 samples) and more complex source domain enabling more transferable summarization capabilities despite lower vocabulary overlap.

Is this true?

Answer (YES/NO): NO